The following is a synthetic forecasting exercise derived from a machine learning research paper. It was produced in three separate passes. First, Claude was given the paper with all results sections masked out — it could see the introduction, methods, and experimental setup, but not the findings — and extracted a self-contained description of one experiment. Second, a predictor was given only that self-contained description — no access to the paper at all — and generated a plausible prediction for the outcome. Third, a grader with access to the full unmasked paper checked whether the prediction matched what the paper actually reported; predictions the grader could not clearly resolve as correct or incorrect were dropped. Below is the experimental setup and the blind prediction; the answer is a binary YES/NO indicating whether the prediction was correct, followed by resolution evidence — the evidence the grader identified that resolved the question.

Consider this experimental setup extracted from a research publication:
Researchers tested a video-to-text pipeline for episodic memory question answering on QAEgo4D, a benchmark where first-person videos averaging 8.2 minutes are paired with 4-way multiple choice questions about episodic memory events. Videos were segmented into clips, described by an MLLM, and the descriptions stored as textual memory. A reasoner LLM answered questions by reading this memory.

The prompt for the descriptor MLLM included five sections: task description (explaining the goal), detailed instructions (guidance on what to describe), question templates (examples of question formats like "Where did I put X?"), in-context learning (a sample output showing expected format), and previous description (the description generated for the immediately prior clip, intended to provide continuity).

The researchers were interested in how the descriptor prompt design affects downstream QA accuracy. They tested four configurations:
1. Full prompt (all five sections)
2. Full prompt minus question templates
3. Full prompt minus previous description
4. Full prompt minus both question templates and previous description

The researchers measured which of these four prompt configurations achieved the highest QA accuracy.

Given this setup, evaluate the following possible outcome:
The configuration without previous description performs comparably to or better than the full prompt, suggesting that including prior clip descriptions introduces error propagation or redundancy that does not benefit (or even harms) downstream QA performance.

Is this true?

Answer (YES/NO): YES